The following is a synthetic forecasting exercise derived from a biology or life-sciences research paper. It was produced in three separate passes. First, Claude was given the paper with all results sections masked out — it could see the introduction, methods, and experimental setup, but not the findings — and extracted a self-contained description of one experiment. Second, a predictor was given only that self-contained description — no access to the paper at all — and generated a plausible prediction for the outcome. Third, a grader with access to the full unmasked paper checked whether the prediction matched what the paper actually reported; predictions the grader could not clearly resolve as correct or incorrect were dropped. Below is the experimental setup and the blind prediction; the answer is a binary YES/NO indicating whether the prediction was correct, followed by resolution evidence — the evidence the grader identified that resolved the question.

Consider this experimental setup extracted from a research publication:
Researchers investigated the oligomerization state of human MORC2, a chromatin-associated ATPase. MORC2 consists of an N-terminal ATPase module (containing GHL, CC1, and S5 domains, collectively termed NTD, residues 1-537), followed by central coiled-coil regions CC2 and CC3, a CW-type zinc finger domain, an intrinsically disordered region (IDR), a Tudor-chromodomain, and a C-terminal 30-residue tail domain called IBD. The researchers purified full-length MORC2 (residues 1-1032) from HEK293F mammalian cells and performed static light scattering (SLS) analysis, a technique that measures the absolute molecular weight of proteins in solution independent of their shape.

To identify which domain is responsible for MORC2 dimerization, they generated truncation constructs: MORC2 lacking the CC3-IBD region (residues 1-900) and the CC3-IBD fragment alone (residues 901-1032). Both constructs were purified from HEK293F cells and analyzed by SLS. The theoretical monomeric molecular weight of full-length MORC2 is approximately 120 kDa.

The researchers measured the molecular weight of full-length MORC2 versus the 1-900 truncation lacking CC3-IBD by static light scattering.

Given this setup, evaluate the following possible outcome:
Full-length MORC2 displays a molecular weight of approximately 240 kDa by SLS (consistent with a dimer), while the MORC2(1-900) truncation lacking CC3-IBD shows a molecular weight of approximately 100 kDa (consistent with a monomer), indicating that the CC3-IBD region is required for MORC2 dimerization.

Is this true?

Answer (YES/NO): YES